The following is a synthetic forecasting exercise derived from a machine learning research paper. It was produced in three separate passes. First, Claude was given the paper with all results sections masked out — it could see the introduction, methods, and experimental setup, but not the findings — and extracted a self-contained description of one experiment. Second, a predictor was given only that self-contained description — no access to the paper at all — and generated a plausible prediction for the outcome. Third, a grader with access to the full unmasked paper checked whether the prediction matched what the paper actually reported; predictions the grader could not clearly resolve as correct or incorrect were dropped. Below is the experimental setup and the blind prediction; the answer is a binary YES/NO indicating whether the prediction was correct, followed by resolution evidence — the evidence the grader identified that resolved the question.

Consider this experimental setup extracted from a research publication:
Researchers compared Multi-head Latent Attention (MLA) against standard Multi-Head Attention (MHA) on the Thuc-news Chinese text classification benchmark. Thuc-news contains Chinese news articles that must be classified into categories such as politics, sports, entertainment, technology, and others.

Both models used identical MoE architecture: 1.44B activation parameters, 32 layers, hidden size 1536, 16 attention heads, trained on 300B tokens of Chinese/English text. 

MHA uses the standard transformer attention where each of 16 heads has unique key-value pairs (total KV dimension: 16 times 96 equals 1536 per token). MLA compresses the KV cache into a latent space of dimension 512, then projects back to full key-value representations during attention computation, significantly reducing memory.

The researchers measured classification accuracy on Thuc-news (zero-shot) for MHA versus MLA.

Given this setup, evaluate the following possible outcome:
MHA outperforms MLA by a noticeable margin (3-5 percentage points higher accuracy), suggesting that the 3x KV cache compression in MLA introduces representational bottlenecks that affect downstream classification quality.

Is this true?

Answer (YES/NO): NO